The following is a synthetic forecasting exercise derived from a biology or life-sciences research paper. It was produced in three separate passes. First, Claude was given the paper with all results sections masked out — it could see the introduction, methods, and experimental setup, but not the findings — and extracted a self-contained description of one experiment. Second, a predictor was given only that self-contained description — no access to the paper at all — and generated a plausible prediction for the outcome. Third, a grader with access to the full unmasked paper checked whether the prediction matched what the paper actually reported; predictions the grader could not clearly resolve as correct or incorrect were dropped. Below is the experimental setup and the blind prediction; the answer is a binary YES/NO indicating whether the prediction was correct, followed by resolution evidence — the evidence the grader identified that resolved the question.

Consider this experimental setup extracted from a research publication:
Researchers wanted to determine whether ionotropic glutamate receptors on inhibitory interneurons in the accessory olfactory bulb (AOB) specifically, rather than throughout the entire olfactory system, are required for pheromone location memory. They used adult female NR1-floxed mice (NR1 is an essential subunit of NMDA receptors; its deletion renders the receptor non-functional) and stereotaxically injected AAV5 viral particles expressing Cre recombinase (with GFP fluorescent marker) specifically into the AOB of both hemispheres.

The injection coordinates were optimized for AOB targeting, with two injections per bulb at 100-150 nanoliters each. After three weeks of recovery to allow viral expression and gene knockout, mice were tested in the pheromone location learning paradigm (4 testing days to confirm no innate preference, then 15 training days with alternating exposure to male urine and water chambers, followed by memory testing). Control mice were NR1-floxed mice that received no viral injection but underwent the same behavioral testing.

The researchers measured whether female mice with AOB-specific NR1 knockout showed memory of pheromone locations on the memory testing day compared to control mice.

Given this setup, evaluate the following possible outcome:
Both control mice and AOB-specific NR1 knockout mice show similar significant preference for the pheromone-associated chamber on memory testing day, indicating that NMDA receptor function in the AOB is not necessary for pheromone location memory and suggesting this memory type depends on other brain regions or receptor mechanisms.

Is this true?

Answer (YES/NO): NO